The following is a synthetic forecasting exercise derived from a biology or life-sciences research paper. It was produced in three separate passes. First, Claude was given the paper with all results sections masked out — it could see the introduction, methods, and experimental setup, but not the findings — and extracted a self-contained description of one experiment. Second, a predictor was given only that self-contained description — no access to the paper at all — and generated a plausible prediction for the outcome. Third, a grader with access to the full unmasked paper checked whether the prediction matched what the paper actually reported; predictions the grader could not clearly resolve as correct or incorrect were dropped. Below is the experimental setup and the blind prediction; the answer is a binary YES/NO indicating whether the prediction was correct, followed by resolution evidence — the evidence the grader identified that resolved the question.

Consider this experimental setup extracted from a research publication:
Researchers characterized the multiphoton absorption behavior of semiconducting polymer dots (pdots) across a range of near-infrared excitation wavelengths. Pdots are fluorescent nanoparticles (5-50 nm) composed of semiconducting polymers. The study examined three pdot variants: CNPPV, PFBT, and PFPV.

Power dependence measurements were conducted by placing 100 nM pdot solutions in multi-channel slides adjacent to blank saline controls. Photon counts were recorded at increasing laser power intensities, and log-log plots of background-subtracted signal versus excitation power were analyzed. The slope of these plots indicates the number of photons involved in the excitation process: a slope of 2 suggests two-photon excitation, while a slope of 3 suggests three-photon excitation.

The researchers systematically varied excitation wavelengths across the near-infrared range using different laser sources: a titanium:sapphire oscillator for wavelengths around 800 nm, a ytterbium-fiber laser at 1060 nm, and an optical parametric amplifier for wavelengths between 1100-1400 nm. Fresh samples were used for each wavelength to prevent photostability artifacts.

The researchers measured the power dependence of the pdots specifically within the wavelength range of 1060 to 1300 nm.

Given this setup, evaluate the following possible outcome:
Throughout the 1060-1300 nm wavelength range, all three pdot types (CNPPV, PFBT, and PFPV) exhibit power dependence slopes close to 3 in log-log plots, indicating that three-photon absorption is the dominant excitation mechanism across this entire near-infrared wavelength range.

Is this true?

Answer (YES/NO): NO